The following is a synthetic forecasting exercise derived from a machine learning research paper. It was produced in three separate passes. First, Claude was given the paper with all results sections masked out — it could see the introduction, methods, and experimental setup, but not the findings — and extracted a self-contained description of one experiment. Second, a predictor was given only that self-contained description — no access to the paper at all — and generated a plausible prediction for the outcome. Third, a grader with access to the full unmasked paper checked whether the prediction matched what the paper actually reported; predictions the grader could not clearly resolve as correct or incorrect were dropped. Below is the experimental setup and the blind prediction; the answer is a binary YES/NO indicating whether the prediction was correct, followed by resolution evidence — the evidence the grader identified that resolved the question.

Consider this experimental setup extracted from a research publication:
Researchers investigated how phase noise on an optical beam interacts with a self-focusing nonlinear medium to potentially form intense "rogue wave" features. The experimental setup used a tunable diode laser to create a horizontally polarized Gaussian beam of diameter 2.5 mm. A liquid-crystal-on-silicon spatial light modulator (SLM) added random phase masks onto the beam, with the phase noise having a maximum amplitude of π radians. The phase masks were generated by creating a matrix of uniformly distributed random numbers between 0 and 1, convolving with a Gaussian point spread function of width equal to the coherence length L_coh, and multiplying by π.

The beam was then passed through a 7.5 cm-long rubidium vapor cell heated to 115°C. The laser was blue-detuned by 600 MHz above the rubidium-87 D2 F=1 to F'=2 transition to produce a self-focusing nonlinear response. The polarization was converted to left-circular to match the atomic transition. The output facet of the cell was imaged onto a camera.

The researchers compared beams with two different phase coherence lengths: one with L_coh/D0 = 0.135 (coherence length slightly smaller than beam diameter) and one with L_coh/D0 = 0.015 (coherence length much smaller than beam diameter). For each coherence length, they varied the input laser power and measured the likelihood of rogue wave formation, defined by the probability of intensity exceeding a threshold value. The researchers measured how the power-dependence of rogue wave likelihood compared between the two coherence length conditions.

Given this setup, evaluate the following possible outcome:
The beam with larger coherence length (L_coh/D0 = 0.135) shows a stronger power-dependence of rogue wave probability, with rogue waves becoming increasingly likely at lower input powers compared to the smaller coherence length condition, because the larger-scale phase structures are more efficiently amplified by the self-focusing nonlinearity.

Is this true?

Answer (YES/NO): YES